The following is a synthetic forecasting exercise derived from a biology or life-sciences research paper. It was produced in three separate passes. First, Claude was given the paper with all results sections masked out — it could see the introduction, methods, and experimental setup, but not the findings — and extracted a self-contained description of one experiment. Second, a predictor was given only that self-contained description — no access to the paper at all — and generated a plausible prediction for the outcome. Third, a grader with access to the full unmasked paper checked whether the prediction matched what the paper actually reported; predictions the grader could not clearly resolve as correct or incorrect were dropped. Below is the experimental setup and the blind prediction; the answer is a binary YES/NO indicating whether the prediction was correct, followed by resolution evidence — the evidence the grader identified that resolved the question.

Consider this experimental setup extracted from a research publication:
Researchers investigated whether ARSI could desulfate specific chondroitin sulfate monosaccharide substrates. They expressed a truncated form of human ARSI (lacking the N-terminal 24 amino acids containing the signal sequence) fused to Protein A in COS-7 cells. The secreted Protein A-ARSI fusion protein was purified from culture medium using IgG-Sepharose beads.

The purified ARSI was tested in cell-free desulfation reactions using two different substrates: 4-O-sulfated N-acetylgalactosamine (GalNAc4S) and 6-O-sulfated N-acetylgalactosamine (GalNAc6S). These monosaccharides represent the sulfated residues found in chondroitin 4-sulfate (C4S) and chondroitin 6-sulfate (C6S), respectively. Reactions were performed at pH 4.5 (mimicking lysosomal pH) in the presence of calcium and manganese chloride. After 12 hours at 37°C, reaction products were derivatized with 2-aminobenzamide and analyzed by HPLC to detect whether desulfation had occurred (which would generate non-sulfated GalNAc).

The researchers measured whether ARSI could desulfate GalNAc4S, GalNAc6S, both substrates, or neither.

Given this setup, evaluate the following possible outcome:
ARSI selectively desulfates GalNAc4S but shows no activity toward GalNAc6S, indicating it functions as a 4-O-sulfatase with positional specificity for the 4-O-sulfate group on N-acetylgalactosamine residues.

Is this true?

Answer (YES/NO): YES